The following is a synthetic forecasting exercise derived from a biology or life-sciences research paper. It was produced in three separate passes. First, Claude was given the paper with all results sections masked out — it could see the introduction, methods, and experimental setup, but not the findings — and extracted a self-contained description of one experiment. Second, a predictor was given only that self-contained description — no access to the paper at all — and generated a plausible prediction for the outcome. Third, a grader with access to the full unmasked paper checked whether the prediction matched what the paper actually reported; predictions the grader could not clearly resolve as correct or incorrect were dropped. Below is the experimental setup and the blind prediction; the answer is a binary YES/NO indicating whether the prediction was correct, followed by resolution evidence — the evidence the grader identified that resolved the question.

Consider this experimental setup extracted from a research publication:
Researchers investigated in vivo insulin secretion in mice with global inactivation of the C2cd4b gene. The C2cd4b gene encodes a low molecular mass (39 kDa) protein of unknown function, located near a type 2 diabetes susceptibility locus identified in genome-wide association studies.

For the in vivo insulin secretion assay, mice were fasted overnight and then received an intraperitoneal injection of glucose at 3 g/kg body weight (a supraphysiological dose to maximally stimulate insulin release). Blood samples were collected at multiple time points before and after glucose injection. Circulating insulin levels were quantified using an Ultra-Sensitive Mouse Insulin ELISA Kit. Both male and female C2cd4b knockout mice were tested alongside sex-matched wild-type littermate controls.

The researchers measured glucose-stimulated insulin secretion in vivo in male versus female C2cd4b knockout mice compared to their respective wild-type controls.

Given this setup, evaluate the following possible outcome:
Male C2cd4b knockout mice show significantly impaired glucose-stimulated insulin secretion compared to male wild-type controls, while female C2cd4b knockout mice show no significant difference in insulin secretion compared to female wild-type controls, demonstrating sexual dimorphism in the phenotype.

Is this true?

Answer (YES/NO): NO